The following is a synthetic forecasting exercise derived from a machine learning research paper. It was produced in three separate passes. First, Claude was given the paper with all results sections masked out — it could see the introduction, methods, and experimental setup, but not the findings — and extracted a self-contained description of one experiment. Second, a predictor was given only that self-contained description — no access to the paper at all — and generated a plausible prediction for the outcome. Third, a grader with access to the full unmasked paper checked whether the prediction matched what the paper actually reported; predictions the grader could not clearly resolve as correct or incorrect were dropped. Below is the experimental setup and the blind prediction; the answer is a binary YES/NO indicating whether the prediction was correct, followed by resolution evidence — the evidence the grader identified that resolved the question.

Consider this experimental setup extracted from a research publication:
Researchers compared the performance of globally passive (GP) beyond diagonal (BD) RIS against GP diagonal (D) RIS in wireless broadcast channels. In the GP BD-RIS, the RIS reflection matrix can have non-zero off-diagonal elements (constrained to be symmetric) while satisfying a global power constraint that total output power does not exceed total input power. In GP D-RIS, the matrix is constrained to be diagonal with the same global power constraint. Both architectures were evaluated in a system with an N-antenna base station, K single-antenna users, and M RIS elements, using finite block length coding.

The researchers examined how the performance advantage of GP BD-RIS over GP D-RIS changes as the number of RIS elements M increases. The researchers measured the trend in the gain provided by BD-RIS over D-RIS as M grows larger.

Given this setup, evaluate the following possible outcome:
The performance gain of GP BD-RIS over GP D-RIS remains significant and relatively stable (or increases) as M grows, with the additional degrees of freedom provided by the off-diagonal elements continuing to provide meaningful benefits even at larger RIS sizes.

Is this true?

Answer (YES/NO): NO